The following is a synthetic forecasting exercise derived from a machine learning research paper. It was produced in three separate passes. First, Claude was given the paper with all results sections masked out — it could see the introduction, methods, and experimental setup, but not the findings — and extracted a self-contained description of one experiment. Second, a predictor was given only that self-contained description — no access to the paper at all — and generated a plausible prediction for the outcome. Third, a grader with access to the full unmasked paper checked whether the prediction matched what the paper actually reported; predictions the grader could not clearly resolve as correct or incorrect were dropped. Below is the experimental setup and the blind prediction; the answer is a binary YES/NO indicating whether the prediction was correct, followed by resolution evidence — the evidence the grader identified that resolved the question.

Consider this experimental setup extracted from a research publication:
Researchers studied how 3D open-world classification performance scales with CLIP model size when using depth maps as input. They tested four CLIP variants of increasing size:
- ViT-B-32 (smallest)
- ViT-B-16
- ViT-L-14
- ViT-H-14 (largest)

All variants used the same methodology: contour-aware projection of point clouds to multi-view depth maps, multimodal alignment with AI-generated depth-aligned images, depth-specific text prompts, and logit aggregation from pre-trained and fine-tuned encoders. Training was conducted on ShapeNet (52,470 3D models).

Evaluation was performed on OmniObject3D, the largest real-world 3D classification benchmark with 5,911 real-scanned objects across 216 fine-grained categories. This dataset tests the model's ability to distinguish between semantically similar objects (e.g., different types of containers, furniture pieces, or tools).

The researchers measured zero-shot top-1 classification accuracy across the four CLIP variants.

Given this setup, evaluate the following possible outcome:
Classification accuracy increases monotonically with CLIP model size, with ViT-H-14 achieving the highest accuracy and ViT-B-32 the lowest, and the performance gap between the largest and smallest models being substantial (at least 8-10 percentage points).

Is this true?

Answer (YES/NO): YES